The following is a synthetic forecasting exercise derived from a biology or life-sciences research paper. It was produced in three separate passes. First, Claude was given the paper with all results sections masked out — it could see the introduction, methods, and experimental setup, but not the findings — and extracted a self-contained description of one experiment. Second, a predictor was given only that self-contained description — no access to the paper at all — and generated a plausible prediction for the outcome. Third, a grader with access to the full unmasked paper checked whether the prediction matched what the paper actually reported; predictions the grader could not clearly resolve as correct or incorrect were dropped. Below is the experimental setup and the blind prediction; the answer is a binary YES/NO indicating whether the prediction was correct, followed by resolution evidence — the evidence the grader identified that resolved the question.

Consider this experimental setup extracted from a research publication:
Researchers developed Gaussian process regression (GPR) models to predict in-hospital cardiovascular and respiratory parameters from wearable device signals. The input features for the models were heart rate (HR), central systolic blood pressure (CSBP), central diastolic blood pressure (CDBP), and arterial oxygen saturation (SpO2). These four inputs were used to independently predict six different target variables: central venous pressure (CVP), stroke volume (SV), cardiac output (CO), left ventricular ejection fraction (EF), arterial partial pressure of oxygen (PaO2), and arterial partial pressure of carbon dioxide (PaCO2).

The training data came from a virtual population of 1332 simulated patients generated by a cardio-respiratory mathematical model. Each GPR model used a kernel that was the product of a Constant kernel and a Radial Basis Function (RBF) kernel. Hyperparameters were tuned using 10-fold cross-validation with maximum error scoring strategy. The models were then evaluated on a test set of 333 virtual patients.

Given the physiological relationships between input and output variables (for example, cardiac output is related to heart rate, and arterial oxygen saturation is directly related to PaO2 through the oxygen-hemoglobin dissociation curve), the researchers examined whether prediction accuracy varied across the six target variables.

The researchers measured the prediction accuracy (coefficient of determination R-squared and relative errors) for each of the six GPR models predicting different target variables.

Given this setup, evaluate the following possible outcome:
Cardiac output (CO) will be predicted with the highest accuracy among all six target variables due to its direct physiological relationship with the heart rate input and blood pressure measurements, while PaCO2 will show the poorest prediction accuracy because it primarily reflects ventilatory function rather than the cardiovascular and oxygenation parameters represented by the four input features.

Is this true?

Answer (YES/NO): NO